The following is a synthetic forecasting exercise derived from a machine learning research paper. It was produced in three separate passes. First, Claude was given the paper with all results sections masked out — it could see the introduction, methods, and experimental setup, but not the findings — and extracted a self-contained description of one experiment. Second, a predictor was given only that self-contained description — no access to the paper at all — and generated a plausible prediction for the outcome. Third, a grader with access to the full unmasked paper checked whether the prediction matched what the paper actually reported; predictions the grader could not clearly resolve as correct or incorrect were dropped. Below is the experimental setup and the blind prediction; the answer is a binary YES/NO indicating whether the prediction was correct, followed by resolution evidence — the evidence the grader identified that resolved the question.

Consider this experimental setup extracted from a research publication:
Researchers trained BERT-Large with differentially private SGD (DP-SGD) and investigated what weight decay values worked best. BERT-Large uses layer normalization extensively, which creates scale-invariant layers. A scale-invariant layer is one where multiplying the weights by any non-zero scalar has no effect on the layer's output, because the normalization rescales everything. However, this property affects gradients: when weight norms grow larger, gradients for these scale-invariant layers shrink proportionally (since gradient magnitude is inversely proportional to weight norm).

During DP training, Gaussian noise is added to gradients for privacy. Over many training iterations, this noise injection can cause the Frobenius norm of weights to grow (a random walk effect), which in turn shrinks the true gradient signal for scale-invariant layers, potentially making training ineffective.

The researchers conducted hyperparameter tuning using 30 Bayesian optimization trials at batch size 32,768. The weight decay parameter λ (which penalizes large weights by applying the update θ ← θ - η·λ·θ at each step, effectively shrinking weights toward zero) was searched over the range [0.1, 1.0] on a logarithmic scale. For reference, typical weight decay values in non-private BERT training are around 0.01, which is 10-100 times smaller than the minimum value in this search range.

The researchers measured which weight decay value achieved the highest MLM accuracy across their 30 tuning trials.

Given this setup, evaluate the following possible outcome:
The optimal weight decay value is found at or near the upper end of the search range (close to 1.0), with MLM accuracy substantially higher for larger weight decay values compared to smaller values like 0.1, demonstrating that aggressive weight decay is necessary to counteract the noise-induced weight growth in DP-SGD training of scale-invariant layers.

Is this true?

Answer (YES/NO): YES